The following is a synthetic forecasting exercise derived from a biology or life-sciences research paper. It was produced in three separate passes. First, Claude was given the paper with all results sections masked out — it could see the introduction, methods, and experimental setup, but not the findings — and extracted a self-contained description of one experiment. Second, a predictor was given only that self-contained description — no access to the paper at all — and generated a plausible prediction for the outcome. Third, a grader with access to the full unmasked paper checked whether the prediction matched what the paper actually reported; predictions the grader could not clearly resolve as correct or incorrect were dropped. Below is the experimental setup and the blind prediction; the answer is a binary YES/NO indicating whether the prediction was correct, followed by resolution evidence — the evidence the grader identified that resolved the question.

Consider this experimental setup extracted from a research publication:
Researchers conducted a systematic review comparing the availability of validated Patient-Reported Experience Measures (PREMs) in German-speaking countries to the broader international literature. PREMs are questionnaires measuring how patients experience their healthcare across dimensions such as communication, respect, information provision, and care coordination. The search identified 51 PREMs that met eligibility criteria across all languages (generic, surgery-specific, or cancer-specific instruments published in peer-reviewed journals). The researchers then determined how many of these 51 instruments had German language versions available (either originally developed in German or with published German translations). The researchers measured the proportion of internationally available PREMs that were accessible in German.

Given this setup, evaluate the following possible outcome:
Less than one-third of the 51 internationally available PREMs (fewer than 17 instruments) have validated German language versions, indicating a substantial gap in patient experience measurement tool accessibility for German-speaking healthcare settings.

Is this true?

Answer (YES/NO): YES